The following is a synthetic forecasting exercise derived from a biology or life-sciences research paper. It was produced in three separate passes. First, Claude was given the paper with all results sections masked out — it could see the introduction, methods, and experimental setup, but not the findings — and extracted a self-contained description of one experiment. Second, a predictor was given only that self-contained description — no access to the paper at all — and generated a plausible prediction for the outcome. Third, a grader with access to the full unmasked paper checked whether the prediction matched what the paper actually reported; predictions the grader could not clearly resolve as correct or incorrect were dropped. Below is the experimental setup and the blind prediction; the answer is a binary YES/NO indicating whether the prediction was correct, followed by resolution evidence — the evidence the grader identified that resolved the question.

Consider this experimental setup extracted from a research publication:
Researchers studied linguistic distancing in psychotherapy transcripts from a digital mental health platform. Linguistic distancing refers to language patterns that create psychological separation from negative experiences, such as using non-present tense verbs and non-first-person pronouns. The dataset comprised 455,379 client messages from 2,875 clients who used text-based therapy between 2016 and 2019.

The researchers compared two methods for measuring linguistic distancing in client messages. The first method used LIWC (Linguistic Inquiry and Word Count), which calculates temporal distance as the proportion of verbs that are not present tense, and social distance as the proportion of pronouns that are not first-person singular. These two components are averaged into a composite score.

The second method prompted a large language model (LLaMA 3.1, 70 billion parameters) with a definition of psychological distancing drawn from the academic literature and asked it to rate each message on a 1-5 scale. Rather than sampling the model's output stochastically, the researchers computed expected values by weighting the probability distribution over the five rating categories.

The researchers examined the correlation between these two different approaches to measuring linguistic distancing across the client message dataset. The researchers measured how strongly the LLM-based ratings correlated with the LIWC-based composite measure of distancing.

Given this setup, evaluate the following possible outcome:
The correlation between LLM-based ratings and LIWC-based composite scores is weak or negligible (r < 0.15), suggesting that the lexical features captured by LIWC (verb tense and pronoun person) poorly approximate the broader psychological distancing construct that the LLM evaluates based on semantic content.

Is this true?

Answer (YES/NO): NO